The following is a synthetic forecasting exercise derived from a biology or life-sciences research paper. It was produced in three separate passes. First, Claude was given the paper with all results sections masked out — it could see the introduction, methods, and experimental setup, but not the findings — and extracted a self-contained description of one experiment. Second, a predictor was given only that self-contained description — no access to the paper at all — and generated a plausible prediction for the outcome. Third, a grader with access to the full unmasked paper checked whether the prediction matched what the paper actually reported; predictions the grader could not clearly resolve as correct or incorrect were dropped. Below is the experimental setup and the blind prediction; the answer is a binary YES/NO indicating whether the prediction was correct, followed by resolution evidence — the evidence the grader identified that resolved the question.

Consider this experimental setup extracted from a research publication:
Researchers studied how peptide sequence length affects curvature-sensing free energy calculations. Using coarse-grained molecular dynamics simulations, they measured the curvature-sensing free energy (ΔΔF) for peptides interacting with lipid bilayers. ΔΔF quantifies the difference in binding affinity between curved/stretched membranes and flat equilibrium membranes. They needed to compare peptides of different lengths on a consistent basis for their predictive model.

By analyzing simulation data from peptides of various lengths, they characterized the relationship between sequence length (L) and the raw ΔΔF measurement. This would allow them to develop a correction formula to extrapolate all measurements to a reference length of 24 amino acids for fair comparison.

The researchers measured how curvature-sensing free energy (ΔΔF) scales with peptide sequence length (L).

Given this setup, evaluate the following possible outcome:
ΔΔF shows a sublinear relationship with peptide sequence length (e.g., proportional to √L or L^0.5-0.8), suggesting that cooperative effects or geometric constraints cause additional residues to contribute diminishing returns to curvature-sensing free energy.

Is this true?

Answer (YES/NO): NO